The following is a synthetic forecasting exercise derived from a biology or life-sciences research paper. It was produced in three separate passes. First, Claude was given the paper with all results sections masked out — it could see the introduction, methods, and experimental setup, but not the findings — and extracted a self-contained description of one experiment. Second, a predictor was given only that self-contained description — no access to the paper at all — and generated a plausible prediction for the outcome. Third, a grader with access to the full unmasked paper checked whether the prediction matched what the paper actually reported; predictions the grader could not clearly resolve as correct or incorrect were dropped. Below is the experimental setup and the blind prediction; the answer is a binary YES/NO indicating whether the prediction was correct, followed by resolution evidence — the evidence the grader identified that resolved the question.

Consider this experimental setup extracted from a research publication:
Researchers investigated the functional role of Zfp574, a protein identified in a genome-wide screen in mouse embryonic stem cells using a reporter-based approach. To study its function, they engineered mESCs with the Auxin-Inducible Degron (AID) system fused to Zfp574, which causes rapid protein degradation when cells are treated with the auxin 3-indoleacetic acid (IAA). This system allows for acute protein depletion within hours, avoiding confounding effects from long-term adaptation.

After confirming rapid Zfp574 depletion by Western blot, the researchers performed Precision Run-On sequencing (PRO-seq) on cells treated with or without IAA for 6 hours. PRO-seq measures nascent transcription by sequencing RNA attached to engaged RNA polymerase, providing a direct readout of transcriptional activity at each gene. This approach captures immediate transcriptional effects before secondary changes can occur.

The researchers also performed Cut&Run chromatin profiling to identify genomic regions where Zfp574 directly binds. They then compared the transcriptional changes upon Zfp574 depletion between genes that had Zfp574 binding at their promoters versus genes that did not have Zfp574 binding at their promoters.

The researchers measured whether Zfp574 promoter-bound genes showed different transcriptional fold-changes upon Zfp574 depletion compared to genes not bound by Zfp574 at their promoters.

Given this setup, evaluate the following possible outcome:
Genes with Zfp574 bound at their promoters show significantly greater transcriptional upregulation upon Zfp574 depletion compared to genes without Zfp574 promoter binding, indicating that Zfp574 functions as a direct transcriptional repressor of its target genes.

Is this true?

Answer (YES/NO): NO